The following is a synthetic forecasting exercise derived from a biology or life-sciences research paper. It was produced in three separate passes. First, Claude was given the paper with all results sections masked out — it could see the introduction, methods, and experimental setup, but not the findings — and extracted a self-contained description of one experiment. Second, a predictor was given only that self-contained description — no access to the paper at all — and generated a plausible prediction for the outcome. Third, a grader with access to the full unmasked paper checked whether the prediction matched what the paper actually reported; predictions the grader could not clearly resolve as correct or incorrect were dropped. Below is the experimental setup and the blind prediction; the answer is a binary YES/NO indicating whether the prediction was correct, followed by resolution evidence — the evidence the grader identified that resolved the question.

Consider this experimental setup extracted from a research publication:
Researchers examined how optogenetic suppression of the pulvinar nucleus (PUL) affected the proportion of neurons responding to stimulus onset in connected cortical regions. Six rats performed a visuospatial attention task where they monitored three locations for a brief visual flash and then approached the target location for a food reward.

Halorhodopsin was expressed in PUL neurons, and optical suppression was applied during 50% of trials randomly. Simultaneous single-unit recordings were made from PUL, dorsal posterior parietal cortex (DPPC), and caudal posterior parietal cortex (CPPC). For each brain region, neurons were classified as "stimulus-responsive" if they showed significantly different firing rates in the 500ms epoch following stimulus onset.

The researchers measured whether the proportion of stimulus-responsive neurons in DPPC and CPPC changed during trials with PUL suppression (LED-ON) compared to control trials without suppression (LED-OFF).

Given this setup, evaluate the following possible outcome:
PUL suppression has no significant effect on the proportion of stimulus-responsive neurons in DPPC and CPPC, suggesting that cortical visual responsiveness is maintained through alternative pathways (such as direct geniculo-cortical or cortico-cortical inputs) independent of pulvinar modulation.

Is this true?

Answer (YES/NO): NO